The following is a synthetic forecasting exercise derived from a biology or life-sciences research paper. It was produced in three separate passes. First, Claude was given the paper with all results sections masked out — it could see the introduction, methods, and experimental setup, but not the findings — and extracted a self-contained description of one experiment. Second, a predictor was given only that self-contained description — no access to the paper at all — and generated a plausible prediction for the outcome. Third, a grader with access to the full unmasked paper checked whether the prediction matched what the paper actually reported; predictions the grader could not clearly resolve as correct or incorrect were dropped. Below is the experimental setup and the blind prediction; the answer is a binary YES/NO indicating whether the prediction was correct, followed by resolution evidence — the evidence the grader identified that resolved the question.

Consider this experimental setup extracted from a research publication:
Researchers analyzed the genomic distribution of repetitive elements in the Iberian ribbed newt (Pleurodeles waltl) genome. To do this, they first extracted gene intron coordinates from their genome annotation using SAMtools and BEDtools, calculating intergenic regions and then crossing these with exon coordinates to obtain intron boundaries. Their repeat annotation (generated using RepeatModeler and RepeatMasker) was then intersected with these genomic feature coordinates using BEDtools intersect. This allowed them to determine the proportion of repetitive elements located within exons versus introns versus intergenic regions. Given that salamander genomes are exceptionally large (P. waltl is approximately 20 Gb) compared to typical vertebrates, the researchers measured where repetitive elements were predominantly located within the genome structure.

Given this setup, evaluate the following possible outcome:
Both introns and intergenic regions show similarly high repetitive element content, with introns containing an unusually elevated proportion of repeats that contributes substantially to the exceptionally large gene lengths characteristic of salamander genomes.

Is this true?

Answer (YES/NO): NO